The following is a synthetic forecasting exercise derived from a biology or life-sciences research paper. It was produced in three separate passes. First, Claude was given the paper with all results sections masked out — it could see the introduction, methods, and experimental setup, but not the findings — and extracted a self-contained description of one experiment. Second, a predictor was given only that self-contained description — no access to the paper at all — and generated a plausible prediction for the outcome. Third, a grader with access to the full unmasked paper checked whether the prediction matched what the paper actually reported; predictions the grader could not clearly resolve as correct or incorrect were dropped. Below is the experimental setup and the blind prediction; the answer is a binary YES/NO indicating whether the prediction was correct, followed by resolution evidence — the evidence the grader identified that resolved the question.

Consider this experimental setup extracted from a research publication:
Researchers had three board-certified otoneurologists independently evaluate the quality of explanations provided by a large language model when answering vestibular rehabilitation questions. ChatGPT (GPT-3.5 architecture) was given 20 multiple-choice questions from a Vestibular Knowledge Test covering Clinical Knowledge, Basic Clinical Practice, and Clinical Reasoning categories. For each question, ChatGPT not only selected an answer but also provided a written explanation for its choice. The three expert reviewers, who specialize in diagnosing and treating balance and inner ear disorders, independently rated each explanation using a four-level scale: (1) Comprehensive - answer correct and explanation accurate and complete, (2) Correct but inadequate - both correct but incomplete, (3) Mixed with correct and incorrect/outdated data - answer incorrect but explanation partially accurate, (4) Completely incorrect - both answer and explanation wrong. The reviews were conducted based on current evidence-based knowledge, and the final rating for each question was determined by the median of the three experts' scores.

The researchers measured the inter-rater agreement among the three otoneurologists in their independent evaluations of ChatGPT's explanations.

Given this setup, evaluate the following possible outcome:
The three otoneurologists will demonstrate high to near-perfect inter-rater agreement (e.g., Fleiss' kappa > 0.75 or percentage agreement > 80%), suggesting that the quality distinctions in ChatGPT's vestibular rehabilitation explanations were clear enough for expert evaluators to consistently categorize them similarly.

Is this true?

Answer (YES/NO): NO